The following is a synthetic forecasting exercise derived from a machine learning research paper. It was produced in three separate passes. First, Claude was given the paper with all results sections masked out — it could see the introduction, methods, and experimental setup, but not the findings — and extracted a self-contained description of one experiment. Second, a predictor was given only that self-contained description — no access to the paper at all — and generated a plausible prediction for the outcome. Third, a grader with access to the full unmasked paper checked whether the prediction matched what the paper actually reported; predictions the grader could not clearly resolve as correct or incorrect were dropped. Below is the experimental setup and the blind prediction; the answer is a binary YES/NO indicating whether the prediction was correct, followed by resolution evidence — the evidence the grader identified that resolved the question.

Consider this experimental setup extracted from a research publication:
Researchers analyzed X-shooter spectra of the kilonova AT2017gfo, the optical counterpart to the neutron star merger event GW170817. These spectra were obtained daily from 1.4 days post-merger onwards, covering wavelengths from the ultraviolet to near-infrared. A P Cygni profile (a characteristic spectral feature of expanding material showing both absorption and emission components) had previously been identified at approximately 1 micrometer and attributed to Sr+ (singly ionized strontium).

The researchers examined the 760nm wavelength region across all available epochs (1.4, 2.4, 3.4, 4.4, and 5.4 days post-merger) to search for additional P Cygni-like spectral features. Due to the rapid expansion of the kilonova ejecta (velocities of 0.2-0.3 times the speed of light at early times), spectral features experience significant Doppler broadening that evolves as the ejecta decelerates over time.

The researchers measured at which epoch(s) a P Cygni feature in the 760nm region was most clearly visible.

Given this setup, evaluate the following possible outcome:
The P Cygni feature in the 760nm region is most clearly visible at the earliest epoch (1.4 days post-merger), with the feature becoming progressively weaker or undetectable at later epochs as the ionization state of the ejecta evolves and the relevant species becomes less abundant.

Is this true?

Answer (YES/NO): NO